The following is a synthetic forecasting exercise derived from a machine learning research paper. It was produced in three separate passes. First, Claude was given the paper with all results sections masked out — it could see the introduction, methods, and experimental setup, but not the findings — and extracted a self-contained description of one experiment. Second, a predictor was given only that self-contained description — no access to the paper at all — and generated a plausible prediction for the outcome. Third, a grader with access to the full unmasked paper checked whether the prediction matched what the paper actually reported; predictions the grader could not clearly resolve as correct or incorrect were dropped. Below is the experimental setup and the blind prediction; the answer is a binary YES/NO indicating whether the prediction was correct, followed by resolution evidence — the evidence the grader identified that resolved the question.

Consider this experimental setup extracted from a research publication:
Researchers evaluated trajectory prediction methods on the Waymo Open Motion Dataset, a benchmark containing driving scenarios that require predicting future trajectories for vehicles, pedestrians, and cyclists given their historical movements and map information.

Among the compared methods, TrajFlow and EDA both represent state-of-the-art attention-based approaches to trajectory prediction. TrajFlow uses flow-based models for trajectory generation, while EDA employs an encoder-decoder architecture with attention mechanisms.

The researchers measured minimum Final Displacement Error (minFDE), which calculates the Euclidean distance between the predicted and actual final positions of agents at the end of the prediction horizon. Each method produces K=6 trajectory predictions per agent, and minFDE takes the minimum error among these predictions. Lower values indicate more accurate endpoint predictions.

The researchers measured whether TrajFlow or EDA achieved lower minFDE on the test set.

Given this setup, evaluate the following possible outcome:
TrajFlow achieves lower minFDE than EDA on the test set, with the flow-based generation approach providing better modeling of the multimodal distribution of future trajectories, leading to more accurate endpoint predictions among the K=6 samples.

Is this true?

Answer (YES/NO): YES